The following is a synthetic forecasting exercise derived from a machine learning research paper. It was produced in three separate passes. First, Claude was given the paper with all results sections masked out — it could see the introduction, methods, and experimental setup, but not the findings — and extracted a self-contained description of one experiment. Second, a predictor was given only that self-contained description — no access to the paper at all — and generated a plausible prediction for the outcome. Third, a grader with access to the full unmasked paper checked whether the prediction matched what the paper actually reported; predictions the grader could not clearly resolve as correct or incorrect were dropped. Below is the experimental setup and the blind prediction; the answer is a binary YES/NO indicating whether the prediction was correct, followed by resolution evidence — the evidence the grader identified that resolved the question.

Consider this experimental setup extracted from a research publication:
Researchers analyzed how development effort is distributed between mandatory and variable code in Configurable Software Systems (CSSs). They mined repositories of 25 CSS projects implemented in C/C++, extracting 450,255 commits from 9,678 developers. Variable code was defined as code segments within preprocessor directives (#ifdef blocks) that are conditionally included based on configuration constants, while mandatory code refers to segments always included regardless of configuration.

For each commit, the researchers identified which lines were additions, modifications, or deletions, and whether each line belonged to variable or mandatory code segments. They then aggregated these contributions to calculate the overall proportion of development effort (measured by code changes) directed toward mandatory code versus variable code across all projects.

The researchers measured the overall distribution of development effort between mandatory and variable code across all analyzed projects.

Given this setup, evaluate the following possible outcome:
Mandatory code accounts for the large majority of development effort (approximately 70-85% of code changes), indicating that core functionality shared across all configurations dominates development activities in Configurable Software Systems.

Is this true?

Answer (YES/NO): NO